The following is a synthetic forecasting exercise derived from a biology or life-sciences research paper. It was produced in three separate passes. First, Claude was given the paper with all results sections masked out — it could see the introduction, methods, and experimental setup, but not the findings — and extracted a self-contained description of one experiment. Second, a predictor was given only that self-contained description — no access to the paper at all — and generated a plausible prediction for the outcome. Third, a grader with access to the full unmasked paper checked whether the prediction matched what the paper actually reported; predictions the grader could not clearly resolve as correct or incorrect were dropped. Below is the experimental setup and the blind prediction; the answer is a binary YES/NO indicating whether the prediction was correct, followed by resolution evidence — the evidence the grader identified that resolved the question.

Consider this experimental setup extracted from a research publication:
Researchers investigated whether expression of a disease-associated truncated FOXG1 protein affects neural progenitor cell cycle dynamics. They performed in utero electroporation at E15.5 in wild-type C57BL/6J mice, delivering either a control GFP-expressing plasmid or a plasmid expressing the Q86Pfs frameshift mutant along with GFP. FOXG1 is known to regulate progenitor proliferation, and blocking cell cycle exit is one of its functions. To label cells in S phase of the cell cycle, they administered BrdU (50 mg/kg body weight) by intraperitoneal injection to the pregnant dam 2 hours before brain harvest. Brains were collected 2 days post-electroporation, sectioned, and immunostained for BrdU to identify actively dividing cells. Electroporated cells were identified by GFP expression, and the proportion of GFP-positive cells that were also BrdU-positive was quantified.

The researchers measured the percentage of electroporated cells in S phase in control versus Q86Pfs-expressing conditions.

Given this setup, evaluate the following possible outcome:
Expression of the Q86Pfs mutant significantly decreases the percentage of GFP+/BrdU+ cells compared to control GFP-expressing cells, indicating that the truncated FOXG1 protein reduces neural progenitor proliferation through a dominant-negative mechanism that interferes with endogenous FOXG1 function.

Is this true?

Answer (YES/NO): NO